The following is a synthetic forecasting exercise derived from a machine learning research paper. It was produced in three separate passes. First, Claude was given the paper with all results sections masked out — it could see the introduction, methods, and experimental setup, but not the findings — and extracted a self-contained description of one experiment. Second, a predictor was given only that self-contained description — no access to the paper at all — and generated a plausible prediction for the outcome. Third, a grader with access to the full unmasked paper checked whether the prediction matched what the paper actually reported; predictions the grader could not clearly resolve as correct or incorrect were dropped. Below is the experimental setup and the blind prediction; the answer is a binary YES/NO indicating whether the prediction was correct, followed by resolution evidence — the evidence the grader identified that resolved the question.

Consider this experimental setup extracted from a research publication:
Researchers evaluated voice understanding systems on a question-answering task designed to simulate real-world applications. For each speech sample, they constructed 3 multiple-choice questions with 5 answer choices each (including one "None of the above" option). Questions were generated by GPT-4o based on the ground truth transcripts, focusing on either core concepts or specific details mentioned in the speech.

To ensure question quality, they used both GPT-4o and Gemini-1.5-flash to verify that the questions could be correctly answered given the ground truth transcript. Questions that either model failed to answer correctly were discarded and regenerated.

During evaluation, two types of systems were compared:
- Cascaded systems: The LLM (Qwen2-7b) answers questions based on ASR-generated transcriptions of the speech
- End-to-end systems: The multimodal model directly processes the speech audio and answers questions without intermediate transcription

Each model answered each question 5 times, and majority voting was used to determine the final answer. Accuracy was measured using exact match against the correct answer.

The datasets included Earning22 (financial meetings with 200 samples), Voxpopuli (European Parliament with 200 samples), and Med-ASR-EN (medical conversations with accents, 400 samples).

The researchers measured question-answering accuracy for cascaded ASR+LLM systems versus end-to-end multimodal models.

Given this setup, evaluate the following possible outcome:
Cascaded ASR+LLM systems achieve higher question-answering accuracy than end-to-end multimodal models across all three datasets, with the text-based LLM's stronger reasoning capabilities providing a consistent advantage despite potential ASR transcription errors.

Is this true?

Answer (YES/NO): NO